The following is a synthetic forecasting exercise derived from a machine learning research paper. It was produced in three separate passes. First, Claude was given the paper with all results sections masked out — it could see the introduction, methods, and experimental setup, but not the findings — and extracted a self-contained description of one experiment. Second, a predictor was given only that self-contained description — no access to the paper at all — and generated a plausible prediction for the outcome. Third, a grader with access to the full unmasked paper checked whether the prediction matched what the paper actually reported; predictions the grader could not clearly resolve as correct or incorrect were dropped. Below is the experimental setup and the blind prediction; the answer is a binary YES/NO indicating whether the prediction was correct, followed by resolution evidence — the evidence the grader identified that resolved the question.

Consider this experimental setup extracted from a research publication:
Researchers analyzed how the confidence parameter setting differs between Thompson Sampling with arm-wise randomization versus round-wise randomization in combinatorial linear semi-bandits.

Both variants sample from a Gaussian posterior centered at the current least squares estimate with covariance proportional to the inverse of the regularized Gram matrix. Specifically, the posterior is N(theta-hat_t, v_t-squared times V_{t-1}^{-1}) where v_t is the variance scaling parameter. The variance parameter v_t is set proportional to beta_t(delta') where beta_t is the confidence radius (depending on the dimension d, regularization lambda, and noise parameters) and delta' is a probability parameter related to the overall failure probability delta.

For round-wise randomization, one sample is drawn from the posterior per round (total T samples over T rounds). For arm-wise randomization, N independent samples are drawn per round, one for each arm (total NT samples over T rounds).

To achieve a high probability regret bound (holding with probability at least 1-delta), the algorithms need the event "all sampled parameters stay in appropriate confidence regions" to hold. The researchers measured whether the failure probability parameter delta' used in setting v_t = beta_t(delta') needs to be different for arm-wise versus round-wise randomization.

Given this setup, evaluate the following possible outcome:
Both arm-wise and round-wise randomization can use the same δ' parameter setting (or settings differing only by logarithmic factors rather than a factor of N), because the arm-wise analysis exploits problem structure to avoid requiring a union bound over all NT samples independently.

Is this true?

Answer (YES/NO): NO